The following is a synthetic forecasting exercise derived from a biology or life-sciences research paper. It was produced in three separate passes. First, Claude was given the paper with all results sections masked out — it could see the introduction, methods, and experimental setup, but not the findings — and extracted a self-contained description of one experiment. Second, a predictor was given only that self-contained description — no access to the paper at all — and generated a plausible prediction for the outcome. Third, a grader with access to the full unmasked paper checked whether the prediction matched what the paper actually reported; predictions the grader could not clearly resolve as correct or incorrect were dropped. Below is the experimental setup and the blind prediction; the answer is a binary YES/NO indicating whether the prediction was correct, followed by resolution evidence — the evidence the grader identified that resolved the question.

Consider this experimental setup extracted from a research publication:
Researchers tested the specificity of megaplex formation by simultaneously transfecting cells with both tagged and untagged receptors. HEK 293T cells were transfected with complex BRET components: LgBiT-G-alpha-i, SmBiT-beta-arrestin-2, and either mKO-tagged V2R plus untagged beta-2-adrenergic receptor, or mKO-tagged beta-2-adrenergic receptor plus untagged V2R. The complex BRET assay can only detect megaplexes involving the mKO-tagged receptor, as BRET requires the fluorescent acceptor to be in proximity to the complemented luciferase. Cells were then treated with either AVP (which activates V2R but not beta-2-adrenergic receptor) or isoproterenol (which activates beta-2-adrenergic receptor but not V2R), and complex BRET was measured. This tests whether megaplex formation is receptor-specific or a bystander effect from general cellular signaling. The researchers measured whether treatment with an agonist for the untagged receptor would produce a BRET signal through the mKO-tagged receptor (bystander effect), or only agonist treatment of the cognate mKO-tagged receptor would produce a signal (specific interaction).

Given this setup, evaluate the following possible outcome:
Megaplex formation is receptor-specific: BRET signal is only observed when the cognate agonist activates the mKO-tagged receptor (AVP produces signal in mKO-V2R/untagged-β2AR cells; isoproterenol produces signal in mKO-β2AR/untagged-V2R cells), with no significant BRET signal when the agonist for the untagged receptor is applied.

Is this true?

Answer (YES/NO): YES